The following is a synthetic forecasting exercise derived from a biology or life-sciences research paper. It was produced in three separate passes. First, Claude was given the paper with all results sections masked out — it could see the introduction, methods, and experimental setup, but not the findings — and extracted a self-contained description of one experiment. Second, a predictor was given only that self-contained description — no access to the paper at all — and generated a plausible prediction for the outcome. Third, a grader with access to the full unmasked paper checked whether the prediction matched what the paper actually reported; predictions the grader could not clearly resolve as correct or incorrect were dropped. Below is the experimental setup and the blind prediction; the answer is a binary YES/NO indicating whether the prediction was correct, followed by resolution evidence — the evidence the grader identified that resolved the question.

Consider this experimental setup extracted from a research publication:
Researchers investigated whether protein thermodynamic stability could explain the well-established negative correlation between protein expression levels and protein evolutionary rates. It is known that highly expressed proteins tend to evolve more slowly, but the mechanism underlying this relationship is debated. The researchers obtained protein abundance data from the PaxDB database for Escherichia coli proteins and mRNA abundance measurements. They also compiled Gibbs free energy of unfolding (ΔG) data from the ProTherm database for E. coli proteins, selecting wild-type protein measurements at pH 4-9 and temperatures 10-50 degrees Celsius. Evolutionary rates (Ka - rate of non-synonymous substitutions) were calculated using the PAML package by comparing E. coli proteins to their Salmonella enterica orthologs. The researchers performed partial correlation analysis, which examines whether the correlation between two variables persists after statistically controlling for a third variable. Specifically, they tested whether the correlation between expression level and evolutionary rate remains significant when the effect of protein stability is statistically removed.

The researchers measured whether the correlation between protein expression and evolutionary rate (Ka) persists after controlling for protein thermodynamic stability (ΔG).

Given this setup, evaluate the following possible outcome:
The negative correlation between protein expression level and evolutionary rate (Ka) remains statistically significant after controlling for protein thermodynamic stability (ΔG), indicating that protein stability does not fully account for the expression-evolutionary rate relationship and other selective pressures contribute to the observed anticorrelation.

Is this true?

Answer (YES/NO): YES